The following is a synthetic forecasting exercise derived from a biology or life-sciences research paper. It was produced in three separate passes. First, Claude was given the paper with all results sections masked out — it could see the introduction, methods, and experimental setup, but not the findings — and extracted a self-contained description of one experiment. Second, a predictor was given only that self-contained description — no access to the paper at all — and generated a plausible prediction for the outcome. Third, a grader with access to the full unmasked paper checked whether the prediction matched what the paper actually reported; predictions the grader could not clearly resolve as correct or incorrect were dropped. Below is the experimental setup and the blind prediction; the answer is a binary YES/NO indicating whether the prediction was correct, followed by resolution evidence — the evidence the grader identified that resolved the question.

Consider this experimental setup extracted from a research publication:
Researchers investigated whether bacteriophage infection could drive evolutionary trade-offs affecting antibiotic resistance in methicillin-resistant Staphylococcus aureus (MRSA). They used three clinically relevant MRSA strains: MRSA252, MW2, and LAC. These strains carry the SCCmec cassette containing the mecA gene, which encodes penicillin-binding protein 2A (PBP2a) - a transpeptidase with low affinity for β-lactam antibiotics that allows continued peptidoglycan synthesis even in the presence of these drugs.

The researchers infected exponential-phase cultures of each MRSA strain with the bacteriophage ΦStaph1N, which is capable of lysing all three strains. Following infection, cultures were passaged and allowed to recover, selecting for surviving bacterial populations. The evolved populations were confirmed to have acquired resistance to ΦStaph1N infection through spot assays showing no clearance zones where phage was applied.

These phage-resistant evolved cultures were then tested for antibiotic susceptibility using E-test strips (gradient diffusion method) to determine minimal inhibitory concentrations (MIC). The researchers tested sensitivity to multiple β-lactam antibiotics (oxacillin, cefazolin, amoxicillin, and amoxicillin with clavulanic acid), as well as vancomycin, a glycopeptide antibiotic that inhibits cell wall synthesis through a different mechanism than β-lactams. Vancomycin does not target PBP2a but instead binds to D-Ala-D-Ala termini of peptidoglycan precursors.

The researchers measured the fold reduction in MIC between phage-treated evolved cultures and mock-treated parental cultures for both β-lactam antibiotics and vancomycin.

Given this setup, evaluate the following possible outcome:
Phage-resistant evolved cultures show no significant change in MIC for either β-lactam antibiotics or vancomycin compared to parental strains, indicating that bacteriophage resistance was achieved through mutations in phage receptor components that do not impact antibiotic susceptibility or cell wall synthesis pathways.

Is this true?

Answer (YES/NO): NO